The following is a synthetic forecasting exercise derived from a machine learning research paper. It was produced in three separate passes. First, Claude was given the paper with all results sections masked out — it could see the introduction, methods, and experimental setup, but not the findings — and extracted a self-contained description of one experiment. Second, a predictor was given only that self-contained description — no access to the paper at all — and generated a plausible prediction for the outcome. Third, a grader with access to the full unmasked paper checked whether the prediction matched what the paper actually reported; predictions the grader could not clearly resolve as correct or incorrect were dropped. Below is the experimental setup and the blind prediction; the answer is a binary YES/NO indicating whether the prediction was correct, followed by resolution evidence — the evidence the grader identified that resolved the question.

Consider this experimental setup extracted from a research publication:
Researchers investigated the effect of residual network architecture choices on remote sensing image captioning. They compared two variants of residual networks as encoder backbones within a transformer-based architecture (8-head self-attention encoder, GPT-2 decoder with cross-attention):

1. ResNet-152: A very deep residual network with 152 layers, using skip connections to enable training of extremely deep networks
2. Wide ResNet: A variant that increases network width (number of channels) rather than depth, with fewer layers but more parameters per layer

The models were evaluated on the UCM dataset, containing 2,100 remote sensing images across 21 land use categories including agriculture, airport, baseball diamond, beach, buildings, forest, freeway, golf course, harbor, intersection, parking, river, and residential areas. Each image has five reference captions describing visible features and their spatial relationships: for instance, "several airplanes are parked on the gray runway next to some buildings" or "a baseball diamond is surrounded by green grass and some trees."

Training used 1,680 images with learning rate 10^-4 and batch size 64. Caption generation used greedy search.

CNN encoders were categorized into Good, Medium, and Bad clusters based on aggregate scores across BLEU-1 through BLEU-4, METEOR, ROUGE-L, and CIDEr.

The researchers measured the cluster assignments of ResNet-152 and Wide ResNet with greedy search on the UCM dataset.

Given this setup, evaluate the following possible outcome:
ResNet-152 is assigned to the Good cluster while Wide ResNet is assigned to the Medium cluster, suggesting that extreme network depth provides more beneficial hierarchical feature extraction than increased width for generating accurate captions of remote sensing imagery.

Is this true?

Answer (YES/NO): NO